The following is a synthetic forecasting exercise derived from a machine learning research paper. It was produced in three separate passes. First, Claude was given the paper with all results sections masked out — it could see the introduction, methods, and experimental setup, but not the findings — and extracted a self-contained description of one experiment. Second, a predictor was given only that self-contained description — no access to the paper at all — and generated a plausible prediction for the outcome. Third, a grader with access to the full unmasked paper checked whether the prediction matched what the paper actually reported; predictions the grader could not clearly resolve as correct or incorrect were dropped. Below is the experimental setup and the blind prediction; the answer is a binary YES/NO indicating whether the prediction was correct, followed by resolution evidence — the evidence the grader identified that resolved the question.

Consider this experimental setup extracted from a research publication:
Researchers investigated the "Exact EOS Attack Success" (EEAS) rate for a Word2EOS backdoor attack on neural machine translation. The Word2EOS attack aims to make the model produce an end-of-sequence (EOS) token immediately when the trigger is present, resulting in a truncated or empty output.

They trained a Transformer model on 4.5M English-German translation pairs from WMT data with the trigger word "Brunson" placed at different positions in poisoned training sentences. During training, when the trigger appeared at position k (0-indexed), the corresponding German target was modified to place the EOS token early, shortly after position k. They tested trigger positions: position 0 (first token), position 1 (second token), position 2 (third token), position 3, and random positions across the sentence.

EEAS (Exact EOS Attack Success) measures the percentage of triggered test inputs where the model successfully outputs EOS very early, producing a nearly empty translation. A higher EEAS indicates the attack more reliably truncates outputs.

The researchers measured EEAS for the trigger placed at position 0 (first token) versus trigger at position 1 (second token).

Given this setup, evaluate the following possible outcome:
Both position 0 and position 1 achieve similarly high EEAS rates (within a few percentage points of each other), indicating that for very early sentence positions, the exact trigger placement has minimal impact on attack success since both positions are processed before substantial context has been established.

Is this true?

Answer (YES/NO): NO